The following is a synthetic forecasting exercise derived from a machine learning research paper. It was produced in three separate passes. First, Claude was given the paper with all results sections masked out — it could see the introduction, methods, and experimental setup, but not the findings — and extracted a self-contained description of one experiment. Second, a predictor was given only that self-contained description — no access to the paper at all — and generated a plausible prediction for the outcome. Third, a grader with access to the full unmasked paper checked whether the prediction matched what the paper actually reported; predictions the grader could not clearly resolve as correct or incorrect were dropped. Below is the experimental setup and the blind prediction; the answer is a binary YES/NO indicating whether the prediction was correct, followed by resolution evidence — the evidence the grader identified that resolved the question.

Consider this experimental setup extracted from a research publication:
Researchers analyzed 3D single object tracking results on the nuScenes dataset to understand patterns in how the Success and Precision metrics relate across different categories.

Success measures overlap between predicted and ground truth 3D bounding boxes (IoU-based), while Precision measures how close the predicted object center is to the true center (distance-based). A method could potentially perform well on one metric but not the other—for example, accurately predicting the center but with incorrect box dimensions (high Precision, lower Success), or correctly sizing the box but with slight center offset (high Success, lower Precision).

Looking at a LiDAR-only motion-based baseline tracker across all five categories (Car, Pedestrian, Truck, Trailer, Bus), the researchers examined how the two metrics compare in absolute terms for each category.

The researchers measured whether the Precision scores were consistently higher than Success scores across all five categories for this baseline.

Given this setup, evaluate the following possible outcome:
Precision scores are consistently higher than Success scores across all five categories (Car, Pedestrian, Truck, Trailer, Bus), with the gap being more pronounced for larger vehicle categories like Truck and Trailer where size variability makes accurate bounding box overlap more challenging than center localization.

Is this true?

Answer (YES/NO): NO